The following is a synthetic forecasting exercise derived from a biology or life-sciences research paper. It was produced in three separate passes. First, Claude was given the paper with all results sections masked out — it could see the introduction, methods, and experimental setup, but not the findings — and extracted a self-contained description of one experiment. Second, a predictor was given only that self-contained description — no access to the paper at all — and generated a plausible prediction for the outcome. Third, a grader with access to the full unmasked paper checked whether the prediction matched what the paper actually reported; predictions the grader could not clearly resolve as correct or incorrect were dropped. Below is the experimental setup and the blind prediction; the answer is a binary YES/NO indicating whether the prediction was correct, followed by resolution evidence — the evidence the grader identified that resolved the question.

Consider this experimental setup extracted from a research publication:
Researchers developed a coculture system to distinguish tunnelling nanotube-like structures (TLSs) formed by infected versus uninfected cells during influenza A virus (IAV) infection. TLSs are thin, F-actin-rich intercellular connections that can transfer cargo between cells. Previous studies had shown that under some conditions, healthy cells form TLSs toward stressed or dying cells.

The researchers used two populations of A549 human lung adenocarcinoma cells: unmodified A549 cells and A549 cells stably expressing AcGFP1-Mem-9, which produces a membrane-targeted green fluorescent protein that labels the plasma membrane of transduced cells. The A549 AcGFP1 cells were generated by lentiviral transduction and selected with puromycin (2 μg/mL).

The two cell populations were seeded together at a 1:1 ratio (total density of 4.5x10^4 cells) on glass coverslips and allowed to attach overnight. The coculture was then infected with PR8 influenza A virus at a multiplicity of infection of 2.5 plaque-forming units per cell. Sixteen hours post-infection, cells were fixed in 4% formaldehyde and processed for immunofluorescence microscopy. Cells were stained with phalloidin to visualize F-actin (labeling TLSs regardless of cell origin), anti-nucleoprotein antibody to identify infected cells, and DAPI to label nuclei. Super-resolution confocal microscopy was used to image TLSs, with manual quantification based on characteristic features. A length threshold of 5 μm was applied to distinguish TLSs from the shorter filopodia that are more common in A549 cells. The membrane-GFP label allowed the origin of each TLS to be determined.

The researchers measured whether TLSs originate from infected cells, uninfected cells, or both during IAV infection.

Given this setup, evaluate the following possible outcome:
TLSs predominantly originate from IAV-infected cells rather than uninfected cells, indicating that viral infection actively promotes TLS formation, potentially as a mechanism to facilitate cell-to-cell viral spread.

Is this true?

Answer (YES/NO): NO